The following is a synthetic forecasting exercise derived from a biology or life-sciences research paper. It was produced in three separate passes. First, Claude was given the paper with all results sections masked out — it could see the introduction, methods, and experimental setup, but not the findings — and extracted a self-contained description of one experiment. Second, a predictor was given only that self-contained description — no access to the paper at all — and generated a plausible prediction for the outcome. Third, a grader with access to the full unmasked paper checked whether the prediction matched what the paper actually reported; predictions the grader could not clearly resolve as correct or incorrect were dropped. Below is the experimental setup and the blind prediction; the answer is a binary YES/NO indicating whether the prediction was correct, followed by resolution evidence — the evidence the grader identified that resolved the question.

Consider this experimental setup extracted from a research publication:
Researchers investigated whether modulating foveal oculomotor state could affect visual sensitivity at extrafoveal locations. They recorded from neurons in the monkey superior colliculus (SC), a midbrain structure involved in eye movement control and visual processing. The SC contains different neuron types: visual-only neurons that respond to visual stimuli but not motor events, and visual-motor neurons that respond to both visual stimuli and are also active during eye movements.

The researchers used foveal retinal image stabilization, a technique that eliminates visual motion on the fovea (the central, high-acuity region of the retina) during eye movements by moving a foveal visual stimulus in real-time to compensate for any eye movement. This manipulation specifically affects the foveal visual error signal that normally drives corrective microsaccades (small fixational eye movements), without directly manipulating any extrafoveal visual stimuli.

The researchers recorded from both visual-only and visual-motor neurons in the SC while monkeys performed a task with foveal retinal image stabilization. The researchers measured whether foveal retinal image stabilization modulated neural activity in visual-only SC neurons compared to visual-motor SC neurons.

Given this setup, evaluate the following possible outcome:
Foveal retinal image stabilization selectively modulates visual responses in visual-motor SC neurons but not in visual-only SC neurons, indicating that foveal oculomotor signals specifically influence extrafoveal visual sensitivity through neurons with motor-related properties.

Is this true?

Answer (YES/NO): YES